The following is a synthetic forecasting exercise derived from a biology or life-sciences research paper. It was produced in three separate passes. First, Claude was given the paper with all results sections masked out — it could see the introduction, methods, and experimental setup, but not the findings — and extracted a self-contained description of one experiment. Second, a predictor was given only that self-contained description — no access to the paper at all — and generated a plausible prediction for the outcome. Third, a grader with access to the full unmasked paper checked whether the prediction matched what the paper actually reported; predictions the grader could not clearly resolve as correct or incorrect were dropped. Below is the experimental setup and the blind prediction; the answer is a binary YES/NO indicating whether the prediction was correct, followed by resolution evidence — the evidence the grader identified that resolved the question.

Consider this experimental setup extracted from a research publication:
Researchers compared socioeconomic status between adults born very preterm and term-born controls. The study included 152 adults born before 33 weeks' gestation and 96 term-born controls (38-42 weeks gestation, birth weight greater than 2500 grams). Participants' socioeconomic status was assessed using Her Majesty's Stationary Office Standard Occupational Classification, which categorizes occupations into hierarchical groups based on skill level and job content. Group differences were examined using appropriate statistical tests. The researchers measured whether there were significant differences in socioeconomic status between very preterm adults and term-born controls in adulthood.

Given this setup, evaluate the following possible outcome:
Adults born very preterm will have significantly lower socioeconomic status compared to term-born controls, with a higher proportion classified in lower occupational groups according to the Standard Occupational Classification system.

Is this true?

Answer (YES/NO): NO